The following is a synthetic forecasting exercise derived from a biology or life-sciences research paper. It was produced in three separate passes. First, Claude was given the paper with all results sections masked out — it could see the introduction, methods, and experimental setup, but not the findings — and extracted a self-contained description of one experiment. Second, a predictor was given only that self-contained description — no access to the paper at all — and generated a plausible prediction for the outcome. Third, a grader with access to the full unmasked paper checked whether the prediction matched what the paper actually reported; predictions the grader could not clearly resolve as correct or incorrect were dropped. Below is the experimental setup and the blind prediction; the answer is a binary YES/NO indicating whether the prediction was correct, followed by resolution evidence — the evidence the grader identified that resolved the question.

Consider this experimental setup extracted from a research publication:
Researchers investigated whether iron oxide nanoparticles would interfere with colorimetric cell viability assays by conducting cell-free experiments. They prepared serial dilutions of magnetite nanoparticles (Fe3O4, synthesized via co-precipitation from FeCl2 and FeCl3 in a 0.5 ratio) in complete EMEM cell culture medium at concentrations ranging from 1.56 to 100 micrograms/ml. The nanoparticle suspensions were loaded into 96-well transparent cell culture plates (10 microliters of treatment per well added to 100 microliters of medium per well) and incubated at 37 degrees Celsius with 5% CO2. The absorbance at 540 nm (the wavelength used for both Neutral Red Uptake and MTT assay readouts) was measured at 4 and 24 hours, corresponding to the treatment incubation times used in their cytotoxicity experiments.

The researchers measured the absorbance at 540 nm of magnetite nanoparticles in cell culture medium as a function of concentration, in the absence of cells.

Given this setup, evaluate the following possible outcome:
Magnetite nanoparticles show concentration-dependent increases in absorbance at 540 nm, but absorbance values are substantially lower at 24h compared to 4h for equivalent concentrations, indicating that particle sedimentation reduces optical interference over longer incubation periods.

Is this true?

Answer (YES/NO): NO